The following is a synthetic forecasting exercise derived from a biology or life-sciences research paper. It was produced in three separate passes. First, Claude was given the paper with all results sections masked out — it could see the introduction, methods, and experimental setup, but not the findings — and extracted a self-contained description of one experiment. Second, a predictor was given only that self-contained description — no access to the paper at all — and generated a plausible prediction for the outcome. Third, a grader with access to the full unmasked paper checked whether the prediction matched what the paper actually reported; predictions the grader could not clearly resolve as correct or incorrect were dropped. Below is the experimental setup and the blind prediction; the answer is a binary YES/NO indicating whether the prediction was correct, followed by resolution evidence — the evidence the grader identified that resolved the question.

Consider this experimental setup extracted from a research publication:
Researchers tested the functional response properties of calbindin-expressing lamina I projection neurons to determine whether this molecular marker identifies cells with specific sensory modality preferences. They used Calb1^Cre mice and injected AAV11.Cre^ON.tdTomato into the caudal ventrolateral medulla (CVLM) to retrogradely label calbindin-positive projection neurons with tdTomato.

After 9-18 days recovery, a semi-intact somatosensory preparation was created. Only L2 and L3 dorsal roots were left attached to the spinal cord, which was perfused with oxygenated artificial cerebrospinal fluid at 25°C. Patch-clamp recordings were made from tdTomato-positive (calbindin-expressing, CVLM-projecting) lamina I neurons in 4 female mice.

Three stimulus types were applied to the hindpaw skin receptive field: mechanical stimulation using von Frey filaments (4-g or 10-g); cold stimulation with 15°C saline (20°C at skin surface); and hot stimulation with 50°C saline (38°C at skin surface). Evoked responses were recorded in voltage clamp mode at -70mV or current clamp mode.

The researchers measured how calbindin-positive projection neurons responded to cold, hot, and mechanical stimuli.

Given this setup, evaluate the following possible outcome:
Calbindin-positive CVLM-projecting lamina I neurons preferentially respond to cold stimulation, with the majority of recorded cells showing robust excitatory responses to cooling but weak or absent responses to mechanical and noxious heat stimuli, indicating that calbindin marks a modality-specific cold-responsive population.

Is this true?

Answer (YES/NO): NO